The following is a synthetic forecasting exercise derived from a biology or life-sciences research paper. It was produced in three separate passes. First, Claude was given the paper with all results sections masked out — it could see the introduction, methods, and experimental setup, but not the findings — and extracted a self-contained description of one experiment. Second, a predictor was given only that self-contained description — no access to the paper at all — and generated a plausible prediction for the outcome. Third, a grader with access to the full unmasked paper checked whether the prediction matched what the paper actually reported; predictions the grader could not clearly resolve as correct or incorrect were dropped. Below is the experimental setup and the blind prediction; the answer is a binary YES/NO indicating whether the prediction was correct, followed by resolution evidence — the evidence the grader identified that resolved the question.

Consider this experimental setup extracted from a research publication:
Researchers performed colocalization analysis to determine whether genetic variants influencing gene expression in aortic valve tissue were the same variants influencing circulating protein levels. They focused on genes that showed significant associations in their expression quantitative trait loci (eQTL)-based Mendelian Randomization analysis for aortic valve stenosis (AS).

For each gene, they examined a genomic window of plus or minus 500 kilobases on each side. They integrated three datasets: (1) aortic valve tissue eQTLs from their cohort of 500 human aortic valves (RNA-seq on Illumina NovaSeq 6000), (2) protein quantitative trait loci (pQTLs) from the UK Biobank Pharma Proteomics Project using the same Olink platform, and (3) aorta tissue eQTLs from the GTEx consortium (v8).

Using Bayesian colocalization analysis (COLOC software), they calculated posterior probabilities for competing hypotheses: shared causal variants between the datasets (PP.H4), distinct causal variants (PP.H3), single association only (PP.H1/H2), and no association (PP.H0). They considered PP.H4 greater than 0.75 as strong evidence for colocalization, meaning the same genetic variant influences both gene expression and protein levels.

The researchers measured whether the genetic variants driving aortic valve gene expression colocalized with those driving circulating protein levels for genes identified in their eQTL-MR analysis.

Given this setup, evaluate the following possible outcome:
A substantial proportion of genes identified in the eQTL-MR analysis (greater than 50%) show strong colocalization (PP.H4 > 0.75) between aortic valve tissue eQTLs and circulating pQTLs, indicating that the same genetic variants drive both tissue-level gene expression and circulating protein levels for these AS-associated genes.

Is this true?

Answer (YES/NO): NO